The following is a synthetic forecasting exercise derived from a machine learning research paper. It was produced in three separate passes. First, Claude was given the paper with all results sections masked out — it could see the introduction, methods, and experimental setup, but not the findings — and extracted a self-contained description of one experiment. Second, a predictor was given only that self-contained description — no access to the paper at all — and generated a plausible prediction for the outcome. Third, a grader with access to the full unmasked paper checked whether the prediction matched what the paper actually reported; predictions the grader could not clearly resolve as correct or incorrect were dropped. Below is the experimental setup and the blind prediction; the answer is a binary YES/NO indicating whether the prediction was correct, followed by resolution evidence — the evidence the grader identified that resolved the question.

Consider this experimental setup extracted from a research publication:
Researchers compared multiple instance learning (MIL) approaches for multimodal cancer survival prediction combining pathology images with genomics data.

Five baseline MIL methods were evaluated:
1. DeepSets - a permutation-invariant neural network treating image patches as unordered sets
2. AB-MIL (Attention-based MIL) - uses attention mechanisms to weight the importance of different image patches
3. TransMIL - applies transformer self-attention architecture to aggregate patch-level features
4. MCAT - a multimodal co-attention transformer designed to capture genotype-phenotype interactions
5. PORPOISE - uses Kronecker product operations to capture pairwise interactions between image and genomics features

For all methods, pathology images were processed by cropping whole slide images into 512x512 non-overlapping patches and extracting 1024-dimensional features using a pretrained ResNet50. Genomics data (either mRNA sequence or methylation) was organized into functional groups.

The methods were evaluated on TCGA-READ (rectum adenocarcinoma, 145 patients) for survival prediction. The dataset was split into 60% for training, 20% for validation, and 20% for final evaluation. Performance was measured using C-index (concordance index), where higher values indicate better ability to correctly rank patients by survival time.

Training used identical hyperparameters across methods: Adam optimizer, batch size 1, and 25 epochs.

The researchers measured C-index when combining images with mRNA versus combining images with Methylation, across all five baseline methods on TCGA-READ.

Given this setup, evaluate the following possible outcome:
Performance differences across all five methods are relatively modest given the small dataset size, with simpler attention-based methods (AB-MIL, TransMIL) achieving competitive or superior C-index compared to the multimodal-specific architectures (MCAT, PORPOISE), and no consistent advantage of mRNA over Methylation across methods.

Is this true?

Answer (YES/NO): NO